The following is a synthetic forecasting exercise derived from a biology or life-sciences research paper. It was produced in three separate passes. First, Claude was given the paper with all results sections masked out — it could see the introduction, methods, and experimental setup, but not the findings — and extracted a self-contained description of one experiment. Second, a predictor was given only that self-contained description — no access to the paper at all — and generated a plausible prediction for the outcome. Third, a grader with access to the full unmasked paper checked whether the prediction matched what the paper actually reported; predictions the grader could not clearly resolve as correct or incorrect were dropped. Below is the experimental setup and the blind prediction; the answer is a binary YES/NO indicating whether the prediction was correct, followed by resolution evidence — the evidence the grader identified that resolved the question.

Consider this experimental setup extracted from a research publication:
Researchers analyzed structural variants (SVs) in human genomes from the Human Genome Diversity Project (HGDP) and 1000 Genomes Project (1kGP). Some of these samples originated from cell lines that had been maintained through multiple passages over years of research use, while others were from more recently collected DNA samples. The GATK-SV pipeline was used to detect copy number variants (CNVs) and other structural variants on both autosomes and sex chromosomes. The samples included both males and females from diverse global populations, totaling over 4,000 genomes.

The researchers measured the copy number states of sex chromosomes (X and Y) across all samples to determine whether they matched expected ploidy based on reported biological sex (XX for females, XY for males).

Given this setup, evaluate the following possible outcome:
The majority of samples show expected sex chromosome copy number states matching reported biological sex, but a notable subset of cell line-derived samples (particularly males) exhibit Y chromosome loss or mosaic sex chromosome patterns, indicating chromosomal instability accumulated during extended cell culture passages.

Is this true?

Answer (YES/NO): YES